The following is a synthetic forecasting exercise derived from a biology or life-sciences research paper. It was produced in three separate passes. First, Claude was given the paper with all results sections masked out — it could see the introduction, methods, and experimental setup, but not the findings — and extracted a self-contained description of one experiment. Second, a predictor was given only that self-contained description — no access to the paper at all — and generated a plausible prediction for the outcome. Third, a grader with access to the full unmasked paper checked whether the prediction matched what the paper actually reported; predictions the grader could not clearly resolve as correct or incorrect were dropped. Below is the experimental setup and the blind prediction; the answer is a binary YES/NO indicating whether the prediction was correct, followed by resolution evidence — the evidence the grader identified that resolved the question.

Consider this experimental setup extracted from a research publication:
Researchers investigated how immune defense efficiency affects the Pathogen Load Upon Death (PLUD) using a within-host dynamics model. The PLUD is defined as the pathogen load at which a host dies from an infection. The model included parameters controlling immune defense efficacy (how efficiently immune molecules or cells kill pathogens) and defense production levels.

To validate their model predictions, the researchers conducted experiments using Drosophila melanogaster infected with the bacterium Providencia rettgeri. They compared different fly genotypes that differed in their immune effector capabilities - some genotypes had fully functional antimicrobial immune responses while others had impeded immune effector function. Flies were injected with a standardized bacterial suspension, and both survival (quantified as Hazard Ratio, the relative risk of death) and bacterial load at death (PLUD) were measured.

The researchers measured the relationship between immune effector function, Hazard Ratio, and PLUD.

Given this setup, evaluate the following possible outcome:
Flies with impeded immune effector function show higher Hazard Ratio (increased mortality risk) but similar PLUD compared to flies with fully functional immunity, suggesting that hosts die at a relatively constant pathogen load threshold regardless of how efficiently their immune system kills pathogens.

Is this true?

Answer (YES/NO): NO